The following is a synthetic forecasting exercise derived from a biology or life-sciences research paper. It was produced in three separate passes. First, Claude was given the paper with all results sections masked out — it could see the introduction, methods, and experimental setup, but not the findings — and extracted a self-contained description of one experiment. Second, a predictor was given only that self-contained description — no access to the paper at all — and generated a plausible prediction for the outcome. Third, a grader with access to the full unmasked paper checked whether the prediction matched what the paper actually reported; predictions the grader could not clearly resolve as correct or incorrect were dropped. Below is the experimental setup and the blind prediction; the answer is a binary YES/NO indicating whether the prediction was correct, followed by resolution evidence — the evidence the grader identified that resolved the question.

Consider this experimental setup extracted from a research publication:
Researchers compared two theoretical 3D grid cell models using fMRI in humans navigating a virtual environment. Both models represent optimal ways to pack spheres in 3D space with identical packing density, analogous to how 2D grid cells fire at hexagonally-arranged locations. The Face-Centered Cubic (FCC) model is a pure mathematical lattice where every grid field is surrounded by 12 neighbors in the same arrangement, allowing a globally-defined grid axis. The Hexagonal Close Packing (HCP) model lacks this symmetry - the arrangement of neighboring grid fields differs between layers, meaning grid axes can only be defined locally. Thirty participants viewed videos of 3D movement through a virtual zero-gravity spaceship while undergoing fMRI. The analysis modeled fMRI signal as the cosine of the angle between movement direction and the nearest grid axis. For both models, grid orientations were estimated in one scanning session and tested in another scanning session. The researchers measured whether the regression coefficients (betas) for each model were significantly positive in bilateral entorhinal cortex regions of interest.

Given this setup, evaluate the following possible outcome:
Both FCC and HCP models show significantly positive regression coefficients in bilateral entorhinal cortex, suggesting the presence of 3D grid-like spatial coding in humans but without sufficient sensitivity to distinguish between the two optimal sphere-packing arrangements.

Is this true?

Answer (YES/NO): NO